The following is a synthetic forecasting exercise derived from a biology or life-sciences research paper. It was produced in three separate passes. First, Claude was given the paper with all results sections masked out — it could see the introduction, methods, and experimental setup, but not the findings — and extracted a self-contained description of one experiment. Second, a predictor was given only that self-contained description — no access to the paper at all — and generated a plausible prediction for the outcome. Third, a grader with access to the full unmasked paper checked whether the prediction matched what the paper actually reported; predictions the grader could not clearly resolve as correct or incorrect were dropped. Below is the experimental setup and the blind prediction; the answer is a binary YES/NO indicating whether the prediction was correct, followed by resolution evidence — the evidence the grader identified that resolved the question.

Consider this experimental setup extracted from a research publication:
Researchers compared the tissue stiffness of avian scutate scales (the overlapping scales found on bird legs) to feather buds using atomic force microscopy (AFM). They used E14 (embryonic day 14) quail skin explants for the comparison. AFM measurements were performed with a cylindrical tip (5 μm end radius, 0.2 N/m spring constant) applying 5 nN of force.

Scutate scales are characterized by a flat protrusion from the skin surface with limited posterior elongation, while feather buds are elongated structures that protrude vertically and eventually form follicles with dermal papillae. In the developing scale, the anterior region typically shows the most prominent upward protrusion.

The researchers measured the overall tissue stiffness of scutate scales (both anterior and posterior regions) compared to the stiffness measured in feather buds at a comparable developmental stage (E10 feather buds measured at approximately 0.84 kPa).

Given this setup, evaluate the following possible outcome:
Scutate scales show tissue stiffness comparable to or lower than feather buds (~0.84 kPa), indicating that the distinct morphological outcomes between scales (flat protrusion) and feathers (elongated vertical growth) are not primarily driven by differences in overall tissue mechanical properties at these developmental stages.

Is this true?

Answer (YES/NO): NO